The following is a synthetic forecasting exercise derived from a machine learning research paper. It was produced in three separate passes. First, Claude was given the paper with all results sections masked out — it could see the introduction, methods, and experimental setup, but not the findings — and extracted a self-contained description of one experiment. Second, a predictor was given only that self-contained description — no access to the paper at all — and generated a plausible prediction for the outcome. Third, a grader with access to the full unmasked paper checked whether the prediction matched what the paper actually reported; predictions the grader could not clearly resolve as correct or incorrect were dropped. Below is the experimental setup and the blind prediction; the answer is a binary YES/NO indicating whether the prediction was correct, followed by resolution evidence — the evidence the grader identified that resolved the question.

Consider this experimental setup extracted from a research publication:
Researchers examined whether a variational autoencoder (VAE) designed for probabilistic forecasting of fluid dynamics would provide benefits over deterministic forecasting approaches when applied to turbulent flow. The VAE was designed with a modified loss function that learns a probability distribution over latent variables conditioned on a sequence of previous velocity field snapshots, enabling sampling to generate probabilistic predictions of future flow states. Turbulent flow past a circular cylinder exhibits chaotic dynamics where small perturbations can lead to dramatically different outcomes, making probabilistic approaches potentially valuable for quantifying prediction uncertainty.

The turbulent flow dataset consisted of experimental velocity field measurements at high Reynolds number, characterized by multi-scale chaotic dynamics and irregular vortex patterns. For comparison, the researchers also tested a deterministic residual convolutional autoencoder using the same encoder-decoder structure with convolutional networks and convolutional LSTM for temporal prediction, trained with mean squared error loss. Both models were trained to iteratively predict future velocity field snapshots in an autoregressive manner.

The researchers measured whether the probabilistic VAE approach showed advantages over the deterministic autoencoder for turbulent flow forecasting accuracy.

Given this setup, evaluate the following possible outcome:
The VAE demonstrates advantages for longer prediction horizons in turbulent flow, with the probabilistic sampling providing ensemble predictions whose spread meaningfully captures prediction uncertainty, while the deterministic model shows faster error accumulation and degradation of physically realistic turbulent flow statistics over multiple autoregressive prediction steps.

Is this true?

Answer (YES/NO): NO